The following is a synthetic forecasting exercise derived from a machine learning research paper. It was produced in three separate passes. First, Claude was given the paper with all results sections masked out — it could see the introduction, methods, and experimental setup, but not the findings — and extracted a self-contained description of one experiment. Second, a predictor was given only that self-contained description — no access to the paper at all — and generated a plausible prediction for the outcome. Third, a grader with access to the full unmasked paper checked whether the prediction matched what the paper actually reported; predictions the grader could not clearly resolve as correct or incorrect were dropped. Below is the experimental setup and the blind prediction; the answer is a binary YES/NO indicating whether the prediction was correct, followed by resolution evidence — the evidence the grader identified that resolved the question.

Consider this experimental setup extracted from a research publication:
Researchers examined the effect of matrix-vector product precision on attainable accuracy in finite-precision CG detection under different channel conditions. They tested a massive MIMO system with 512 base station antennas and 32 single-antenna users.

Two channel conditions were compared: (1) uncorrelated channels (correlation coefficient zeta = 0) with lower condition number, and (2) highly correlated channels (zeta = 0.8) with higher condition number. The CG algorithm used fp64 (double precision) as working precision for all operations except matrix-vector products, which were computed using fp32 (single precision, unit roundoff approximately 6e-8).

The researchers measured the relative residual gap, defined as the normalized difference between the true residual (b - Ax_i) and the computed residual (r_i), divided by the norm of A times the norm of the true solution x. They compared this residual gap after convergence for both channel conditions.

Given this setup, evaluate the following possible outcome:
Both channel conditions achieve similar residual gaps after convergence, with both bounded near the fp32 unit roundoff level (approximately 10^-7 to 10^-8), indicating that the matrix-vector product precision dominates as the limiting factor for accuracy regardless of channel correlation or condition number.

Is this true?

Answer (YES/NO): NO